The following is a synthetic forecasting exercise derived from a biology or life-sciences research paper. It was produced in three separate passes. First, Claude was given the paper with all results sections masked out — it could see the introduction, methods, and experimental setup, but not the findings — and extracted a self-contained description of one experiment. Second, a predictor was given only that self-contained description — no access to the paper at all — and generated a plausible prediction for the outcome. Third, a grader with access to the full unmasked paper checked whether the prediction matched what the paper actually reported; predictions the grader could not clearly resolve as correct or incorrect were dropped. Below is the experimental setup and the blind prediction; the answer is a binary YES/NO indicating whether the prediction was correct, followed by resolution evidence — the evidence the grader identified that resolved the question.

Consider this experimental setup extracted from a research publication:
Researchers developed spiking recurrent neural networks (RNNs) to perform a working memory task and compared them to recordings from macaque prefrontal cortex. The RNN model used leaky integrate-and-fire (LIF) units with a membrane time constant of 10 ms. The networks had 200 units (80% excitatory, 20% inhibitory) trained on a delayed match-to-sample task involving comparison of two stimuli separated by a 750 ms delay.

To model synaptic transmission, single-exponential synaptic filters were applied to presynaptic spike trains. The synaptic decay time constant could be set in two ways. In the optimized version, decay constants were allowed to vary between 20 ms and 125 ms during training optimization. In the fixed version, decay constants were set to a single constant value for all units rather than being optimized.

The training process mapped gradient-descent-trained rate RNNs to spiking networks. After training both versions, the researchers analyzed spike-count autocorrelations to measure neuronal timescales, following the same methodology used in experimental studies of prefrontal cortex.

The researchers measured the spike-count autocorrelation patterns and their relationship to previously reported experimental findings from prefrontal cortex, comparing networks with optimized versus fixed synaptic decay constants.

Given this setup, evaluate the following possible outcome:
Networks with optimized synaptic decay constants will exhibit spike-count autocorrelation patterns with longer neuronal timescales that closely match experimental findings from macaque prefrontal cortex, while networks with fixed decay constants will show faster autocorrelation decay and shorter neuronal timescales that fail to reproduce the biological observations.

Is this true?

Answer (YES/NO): NO